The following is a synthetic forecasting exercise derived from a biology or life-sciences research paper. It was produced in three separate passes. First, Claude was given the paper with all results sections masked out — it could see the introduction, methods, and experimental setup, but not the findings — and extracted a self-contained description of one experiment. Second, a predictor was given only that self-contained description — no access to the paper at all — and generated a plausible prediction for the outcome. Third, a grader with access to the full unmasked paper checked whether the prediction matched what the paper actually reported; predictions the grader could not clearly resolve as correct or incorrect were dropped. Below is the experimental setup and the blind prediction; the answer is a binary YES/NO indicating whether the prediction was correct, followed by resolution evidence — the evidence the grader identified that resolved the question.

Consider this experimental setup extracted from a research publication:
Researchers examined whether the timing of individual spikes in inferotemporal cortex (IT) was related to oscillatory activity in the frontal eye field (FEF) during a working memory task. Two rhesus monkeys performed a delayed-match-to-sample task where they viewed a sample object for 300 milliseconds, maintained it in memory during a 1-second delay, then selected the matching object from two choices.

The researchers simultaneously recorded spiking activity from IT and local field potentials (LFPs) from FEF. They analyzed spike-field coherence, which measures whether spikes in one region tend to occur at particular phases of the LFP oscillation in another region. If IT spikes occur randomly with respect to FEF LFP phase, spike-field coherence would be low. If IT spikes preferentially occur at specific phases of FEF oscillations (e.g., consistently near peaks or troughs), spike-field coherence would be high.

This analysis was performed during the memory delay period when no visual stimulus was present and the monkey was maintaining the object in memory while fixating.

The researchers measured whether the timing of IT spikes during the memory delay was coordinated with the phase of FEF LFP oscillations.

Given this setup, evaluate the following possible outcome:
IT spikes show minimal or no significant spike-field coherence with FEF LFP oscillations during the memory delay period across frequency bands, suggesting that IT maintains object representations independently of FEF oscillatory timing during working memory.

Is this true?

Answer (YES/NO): NO